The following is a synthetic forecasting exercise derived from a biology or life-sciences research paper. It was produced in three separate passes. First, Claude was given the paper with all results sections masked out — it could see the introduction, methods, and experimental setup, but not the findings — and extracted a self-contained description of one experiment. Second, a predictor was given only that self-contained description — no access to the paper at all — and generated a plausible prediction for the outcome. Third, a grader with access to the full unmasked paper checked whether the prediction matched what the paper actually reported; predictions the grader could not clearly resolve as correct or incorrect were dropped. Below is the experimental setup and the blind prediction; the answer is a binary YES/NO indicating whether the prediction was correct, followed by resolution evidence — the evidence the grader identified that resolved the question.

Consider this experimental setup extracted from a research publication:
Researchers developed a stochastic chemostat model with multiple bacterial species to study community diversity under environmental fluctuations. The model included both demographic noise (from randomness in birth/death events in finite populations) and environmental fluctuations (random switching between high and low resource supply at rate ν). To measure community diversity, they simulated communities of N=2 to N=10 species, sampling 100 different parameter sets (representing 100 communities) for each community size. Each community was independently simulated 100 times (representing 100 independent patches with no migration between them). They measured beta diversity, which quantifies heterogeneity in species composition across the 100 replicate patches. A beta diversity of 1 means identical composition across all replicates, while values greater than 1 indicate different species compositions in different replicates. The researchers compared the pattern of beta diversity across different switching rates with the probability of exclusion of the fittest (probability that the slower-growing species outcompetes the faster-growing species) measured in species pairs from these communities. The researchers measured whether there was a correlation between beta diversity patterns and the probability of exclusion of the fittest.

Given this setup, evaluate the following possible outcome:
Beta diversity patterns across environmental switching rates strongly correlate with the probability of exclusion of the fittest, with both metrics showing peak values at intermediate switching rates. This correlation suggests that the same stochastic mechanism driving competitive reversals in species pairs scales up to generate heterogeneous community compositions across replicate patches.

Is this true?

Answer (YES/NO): NO